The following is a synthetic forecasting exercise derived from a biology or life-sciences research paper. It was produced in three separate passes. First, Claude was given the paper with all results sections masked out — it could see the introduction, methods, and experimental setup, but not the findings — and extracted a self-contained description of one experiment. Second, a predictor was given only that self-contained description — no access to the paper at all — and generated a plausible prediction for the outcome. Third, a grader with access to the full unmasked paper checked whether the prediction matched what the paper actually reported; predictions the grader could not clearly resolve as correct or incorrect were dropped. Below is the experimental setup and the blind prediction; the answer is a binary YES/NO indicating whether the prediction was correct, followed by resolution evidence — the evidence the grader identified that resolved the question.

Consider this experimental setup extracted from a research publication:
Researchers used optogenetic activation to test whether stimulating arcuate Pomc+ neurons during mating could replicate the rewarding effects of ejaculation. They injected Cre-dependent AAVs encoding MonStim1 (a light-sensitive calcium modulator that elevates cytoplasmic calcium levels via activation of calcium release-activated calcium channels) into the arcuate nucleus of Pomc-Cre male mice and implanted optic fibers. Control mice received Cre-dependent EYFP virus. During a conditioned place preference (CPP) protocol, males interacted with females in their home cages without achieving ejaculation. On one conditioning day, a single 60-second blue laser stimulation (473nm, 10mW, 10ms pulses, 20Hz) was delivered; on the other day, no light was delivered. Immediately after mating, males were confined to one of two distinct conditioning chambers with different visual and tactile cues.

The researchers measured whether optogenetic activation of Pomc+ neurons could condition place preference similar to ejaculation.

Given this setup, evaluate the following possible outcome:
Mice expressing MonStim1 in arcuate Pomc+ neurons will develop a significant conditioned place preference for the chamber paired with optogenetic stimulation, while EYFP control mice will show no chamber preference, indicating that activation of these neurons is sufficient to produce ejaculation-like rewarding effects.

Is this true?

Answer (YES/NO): YES